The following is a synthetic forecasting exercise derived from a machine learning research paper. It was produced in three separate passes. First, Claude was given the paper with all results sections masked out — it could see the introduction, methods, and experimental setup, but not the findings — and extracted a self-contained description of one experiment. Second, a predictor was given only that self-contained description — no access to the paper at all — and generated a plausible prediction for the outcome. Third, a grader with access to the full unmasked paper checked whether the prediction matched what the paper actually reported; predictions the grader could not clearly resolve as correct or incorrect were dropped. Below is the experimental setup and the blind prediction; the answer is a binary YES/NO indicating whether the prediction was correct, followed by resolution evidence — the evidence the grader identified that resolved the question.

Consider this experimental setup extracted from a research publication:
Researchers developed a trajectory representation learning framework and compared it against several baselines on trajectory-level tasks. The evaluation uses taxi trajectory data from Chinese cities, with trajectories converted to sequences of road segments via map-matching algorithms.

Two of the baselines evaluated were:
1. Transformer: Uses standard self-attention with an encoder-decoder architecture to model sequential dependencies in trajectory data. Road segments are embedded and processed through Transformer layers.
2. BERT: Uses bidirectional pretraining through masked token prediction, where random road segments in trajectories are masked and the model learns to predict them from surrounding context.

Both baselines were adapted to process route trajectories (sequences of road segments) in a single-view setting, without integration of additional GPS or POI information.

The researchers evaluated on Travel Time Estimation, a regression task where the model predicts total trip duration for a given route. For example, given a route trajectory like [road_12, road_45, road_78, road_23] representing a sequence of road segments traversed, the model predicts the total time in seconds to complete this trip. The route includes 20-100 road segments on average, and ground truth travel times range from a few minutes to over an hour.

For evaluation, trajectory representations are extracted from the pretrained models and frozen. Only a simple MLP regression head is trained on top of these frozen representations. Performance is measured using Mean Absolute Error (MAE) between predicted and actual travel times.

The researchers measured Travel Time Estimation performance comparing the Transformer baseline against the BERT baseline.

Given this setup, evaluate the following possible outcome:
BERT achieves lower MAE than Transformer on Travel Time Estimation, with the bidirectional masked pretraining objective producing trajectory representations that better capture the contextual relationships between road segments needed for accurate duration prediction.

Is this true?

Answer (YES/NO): YES